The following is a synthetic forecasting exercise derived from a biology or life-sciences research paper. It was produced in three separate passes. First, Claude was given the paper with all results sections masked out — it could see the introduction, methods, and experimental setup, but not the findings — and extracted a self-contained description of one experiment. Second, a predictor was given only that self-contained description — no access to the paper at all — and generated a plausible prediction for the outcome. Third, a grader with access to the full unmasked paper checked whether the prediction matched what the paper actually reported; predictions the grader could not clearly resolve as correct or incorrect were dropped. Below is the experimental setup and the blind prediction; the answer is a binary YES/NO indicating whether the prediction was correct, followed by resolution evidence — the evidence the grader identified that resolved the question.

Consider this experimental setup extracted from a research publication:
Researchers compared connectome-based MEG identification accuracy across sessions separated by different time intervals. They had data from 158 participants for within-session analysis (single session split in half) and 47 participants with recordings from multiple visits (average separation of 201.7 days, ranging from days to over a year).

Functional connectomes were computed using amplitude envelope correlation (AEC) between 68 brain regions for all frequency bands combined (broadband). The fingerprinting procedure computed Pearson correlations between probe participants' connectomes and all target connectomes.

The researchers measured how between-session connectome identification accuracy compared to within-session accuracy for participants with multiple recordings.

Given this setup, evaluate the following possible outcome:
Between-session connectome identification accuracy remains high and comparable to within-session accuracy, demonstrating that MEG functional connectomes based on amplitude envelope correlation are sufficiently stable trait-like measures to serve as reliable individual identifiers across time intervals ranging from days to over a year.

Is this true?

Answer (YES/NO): NO